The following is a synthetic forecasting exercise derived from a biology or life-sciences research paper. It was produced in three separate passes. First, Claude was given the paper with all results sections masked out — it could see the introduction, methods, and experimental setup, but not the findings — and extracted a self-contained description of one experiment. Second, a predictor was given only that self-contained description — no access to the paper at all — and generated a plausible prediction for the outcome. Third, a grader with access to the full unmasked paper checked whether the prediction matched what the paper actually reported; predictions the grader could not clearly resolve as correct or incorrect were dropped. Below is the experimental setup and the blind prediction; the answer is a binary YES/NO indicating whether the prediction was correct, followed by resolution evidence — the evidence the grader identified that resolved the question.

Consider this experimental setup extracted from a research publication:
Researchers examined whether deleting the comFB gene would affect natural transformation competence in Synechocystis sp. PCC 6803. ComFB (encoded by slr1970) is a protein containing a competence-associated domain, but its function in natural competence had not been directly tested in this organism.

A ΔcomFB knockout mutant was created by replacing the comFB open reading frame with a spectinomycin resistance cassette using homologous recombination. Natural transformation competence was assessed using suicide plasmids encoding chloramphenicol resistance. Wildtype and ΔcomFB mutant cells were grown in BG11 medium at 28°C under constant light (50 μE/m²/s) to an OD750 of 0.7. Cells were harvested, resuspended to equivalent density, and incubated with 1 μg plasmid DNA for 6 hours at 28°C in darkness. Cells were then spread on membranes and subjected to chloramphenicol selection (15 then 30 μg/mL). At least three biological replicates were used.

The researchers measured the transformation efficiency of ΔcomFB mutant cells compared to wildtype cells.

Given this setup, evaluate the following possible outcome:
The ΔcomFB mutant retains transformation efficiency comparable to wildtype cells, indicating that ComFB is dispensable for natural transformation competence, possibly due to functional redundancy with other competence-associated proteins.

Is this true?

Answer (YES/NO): NO